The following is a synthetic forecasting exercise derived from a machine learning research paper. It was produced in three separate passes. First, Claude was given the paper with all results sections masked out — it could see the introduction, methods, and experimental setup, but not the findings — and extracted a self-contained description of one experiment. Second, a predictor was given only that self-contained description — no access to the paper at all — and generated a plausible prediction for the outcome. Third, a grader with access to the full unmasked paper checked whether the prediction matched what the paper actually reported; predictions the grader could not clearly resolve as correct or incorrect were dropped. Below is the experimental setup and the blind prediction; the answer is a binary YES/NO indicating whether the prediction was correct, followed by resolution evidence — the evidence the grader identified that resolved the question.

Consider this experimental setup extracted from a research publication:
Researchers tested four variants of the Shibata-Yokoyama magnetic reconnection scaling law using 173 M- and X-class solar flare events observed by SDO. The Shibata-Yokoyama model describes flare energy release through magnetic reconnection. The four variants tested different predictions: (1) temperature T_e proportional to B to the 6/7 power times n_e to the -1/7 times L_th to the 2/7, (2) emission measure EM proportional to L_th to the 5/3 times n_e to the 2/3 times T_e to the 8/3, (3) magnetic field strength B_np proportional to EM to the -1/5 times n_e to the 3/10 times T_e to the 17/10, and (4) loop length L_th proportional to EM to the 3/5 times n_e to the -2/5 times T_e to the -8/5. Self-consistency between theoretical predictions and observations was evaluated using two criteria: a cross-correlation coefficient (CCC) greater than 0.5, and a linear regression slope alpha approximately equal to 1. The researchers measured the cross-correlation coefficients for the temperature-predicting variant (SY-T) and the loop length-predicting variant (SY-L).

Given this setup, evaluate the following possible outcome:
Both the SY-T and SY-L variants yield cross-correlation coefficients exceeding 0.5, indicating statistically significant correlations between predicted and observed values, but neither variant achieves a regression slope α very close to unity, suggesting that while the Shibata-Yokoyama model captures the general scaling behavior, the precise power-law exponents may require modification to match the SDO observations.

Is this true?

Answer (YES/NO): NO